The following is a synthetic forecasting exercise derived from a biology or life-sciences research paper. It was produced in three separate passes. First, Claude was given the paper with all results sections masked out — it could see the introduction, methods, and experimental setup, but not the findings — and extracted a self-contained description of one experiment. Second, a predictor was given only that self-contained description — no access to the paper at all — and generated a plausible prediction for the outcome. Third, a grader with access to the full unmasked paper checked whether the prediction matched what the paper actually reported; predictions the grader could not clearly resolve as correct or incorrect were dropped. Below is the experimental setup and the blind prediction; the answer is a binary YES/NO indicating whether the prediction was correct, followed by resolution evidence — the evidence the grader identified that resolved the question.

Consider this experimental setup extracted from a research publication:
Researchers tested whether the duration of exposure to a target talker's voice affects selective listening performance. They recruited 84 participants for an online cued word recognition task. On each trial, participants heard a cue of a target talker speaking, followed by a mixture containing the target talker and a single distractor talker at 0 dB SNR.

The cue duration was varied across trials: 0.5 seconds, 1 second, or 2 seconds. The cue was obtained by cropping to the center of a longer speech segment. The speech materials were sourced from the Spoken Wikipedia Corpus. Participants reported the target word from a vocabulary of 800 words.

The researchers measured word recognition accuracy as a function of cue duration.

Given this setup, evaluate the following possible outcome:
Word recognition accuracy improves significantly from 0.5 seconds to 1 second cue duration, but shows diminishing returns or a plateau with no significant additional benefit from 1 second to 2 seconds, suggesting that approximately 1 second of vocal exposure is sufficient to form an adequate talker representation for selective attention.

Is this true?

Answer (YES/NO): NO